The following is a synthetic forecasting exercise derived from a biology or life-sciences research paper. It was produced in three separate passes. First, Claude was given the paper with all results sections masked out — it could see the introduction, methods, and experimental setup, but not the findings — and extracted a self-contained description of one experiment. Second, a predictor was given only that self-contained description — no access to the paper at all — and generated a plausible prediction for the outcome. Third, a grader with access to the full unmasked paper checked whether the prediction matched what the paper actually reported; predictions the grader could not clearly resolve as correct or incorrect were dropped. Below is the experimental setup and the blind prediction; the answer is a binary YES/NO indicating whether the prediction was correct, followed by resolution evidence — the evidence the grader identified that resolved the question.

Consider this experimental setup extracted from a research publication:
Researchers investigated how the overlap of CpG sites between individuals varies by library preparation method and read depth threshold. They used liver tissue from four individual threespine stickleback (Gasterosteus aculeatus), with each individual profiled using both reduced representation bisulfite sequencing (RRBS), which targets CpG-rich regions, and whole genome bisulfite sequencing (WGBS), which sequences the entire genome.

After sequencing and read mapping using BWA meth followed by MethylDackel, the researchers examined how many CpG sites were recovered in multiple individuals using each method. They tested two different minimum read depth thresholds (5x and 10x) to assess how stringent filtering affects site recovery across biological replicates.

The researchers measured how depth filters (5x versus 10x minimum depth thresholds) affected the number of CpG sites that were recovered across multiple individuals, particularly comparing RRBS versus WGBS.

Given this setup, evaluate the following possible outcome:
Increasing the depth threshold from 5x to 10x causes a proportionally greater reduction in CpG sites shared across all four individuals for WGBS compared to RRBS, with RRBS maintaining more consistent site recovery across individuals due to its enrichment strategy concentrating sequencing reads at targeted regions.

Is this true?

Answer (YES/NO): YES